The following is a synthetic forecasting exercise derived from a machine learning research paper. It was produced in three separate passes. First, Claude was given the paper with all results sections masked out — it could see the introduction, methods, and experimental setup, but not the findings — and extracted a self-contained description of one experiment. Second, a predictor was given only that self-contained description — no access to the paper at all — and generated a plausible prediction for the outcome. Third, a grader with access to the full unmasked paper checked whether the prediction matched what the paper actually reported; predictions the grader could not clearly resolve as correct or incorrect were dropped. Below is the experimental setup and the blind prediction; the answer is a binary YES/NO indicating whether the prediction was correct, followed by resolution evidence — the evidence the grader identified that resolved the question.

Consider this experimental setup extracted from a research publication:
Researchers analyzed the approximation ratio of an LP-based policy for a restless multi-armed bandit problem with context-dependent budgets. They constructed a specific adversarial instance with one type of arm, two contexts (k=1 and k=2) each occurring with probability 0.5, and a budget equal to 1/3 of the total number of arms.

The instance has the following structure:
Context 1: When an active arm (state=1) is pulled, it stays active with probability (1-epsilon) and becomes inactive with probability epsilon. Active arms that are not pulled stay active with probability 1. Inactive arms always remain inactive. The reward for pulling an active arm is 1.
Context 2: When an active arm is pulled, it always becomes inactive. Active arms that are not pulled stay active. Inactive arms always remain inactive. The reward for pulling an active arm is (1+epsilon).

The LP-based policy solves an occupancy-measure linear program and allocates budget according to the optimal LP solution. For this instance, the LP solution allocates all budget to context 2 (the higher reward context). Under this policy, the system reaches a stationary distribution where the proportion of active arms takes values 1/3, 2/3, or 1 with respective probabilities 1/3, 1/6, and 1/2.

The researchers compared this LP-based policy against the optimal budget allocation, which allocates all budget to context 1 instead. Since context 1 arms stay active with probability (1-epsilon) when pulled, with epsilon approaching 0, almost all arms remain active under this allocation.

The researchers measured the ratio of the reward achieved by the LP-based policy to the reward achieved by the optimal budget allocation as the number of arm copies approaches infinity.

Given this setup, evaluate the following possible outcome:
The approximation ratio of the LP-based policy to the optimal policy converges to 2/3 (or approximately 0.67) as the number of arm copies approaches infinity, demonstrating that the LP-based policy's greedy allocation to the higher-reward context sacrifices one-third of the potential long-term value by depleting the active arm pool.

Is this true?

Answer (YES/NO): NO